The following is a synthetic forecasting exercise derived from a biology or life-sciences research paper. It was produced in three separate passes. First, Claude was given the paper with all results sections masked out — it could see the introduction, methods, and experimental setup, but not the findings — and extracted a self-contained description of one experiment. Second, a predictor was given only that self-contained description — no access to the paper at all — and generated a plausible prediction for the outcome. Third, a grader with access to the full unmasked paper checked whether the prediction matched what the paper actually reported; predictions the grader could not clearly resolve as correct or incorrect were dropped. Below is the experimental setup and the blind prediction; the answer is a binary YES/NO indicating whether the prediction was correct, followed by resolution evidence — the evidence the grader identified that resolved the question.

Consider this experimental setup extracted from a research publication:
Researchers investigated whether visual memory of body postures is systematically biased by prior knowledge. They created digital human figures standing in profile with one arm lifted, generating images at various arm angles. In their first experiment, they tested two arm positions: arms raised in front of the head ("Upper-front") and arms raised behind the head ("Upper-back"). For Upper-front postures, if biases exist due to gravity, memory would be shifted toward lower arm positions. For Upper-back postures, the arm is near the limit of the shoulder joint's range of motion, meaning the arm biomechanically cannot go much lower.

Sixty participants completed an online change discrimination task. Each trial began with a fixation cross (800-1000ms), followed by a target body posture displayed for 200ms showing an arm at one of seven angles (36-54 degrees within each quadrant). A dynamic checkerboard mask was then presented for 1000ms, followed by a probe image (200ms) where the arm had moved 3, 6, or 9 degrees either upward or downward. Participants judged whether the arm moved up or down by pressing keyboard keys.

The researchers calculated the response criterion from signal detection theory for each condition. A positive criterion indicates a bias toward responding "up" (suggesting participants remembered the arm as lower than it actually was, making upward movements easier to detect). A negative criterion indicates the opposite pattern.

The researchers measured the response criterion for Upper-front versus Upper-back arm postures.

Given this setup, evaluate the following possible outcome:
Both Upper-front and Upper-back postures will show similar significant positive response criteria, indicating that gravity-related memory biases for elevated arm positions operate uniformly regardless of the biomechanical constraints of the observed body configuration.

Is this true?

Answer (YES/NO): NO